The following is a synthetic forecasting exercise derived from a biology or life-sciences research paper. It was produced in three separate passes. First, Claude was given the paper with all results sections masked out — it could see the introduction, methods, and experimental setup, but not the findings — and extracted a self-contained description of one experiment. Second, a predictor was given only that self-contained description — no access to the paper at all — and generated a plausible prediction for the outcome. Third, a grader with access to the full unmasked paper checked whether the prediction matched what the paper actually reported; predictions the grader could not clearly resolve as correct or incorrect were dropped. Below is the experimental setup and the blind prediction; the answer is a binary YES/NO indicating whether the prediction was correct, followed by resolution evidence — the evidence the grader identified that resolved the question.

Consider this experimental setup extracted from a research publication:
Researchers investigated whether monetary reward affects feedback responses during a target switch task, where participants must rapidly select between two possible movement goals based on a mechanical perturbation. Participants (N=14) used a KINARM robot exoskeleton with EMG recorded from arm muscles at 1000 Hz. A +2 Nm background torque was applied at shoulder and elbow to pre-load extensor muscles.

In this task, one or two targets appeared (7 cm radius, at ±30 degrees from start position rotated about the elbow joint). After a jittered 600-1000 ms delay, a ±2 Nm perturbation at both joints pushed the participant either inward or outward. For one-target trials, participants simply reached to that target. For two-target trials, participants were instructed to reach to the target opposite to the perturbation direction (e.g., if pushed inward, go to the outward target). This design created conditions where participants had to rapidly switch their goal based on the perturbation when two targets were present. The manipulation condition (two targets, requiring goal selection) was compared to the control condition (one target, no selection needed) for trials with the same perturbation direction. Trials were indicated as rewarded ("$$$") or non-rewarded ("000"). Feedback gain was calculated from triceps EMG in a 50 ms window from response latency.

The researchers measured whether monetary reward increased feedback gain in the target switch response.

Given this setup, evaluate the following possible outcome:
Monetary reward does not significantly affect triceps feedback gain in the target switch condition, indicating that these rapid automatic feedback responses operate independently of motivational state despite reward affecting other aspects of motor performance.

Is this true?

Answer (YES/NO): NO